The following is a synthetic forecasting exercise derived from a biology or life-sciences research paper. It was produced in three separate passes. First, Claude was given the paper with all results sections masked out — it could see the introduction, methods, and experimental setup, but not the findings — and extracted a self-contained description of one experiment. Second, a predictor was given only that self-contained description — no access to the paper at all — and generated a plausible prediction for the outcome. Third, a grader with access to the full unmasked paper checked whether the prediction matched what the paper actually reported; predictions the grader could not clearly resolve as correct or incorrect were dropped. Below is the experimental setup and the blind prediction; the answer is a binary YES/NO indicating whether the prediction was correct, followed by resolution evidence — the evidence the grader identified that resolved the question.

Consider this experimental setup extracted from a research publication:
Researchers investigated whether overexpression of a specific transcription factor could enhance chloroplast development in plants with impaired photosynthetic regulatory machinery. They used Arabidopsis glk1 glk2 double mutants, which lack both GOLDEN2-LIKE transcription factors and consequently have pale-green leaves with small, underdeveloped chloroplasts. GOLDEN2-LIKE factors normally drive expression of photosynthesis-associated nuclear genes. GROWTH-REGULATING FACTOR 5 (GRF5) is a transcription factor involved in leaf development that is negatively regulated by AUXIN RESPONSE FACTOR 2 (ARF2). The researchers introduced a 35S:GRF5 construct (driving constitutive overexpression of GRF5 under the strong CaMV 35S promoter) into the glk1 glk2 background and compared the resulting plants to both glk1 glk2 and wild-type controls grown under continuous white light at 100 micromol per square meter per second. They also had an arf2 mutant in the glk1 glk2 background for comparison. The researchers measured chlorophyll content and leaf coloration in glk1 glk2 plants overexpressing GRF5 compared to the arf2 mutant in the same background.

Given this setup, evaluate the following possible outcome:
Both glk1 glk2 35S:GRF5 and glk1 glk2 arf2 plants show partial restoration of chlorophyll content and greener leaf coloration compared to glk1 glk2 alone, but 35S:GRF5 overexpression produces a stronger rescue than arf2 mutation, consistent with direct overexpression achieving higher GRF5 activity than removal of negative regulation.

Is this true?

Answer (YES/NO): NO